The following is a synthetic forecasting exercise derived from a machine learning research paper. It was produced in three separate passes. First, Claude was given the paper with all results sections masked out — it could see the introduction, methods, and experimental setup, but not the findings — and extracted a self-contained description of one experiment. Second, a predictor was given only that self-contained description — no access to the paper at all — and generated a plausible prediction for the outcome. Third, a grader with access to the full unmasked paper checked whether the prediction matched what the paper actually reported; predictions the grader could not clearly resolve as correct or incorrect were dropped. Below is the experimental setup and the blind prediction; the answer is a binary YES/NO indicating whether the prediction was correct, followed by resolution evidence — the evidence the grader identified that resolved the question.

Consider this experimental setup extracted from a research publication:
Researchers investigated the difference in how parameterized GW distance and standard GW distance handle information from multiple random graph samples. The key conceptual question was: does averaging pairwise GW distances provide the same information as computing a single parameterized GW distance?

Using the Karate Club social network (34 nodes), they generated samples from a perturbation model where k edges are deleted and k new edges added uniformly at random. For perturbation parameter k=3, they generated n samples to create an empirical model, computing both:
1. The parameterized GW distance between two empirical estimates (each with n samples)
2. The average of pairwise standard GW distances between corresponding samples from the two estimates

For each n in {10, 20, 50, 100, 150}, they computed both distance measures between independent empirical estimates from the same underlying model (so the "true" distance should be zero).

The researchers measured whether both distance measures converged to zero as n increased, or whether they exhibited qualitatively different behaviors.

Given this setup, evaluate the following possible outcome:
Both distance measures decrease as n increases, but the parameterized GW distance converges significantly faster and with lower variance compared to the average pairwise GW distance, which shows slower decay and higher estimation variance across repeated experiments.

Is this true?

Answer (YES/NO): NO